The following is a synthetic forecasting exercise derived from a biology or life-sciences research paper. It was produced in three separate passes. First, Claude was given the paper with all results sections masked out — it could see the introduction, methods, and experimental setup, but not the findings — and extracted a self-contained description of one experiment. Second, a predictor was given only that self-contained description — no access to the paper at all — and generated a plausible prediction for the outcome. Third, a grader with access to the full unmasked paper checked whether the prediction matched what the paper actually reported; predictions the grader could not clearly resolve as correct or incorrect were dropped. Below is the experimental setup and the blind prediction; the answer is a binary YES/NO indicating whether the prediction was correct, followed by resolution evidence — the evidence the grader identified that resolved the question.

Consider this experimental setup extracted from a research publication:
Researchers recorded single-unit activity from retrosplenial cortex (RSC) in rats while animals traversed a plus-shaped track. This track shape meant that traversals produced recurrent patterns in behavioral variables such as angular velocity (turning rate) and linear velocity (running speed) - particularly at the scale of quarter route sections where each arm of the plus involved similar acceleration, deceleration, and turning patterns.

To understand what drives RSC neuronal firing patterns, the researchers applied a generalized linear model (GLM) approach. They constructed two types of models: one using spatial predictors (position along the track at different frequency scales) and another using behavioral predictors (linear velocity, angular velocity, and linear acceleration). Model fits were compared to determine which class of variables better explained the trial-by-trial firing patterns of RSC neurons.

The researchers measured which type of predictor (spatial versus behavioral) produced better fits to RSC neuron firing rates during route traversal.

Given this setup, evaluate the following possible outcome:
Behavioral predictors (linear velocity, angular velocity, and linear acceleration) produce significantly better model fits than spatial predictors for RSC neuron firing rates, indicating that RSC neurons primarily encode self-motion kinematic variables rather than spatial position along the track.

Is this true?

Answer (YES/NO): NO